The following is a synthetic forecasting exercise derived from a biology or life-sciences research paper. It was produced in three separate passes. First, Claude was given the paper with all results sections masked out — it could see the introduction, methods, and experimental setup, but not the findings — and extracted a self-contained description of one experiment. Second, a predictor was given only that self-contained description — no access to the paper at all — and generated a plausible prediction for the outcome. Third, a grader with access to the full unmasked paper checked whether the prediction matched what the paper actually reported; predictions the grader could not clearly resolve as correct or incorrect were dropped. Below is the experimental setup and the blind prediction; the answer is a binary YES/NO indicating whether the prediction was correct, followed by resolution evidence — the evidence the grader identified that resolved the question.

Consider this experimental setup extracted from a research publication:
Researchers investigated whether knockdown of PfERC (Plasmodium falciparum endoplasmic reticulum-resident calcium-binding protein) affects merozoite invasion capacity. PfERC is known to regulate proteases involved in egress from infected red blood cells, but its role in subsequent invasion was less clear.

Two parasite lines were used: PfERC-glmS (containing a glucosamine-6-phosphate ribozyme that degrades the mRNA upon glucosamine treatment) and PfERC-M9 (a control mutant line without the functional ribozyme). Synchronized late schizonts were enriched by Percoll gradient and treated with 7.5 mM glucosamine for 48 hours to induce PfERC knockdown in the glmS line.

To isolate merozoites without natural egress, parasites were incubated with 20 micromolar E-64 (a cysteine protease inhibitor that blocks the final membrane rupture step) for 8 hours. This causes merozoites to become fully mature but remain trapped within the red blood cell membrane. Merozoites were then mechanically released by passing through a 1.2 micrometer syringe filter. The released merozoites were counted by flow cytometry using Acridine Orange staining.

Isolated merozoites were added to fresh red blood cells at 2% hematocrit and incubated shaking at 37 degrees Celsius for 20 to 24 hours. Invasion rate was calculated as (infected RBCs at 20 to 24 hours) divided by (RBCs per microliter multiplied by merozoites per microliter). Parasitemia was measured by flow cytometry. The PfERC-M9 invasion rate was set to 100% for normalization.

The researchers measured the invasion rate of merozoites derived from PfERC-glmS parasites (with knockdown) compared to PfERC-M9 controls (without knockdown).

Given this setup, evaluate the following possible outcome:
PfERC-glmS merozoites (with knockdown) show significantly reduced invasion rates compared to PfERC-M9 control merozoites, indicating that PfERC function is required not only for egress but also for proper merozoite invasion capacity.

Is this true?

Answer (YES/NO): YES